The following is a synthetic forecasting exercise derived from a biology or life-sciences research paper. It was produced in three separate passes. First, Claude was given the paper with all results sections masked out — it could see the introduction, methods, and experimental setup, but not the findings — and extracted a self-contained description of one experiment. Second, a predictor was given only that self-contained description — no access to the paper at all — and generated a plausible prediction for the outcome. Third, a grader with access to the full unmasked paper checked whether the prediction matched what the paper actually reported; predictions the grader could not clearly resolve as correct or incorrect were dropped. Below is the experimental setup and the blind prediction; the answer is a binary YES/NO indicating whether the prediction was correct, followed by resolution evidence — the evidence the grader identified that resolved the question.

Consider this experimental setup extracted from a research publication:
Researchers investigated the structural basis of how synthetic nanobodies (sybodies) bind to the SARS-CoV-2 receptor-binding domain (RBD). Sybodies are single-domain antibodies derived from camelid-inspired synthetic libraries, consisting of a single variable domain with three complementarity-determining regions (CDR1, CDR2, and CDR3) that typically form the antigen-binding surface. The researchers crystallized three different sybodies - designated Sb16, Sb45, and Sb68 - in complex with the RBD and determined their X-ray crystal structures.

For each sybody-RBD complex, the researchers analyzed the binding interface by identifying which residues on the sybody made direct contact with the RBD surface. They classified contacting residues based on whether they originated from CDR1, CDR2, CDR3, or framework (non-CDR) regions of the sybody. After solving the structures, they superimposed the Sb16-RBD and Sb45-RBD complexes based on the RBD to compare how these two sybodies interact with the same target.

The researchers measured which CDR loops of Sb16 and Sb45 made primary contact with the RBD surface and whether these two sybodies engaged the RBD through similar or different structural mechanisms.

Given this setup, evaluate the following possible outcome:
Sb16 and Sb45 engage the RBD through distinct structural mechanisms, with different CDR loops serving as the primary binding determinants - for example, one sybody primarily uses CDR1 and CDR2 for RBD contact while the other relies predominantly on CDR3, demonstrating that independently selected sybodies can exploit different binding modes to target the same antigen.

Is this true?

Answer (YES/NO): NO